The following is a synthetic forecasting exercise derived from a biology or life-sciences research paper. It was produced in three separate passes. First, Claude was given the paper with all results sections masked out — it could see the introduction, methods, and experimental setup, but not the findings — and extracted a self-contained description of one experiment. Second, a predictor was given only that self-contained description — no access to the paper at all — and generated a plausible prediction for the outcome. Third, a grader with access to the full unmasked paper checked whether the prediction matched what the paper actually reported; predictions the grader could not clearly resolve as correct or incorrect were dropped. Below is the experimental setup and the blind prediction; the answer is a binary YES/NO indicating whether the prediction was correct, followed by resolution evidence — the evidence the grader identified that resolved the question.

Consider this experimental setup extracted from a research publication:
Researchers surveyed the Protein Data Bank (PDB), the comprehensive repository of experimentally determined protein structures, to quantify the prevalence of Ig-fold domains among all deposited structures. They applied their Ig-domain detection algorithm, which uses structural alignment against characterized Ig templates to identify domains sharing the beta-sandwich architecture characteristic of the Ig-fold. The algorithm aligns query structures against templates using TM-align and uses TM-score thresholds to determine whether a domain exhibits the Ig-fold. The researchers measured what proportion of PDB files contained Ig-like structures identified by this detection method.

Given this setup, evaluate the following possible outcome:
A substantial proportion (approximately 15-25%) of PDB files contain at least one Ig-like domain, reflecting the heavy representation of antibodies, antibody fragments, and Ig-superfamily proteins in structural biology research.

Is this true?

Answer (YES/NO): NO